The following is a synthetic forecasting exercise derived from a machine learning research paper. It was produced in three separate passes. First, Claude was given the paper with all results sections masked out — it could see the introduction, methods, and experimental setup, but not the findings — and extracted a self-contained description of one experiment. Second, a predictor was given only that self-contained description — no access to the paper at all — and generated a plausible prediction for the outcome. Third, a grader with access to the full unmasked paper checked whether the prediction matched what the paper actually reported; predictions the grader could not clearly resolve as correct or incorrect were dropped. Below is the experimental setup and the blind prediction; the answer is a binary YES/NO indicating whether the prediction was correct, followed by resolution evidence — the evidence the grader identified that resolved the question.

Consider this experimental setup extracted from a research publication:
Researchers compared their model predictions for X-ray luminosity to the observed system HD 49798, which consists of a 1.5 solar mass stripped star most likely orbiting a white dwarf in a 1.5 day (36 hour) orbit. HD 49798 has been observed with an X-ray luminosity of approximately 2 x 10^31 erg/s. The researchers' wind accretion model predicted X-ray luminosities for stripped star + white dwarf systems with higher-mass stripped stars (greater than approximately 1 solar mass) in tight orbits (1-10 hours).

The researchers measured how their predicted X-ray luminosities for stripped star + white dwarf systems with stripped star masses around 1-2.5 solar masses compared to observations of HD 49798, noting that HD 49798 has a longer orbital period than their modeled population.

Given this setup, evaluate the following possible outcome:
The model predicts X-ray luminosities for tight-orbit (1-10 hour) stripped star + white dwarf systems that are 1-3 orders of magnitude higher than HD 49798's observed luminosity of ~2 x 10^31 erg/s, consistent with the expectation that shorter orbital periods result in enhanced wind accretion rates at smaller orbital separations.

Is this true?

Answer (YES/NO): NO